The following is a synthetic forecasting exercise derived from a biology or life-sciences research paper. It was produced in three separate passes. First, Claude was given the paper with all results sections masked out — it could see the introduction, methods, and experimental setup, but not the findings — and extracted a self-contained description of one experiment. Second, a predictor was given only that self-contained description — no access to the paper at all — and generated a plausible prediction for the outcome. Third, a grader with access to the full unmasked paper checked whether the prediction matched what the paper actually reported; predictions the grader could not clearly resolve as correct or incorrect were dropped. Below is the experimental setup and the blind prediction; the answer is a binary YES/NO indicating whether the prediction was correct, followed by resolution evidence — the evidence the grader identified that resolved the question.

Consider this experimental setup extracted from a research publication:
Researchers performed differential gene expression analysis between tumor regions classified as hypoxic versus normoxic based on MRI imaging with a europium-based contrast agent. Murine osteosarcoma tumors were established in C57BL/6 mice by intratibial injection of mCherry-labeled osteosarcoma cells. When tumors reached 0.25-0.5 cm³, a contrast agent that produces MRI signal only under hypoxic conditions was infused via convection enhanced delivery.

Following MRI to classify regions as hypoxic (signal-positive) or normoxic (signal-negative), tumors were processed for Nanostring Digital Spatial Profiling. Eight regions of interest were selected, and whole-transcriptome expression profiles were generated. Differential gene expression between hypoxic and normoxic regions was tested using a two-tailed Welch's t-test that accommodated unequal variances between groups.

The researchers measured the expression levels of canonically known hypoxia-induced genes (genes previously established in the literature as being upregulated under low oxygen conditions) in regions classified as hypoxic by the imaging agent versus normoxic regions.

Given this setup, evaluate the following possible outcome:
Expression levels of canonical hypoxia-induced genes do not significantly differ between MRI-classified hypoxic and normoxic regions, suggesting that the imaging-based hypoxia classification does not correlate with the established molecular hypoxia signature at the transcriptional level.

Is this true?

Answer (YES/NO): NO